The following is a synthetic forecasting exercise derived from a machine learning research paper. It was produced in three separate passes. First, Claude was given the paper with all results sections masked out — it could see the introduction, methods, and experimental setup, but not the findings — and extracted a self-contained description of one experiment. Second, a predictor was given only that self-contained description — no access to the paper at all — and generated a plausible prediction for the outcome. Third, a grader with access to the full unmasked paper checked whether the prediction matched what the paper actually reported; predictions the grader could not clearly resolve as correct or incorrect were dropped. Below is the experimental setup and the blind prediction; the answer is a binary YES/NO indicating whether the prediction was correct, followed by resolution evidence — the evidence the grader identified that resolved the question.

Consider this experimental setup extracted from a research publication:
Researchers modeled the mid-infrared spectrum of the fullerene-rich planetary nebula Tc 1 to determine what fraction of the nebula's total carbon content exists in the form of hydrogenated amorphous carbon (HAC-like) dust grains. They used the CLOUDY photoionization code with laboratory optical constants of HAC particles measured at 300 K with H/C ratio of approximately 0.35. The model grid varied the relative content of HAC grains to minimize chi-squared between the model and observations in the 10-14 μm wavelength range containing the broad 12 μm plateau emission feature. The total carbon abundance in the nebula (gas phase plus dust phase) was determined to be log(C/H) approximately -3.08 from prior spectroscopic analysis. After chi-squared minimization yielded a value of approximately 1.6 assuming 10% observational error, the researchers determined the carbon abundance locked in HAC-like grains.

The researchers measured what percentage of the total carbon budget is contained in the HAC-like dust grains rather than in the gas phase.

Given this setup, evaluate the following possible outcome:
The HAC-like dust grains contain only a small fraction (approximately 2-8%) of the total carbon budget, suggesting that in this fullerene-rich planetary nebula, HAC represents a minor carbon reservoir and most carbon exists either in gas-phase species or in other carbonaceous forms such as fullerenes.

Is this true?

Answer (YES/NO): NO